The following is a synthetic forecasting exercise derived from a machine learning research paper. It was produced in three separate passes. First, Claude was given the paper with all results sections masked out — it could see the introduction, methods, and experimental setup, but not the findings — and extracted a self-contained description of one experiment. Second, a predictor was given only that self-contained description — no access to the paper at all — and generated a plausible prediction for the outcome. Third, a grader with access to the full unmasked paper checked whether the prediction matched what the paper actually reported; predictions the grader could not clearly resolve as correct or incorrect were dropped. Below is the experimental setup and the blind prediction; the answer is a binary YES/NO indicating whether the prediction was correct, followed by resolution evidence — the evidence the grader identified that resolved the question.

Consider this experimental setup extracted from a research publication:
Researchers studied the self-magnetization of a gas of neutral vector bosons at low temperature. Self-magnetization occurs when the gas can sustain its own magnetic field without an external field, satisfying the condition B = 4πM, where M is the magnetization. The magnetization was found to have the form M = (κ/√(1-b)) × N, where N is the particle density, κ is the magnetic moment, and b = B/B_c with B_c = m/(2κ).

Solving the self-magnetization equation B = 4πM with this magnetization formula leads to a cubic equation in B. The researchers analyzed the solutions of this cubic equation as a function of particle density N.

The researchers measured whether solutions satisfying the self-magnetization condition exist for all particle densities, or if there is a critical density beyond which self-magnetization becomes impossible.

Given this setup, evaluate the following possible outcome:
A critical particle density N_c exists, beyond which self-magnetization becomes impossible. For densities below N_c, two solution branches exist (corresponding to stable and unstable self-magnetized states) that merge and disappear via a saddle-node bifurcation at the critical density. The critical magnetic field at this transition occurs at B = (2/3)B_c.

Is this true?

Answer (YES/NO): NO